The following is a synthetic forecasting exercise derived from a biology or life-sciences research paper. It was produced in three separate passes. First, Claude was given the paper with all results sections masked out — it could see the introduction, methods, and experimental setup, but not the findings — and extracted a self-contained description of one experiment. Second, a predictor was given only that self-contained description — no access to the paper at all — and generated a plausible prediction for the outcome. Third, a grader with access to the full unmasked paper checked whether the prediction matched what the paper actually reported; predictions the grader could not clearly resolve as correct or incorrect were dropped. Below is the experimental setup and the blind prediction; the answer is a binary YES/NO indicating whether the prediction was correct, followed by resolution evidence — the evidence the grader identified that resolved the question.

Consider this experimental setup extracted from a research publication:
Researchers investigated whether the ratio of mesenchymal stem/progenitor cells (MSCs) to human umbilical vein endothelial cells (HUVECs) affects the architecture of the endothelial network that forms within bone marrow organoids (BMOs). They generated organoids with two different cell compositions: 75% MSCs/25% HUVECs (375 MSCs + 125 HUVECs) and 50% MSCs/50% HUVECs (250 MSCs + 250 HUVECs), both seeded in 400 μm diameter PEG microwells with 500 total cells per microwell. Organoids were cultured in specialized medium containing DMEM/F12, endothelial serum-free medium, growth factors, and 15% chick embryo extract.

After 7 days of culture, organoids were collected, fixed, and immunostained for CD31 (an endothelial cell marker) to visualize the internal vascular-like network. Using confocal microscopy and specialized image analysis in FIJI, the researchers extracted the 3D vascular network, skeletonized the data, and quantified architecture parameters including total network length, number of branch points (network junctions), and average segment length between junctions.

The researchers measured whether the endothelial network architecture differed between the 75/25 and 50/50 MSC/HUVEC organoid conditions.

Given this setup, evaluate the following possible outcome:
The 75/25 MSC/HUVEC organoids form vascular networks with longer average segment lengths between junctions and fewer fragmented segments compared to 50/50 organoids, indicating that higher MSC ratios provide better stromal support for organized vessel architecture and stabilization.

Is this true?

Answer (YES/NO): NO